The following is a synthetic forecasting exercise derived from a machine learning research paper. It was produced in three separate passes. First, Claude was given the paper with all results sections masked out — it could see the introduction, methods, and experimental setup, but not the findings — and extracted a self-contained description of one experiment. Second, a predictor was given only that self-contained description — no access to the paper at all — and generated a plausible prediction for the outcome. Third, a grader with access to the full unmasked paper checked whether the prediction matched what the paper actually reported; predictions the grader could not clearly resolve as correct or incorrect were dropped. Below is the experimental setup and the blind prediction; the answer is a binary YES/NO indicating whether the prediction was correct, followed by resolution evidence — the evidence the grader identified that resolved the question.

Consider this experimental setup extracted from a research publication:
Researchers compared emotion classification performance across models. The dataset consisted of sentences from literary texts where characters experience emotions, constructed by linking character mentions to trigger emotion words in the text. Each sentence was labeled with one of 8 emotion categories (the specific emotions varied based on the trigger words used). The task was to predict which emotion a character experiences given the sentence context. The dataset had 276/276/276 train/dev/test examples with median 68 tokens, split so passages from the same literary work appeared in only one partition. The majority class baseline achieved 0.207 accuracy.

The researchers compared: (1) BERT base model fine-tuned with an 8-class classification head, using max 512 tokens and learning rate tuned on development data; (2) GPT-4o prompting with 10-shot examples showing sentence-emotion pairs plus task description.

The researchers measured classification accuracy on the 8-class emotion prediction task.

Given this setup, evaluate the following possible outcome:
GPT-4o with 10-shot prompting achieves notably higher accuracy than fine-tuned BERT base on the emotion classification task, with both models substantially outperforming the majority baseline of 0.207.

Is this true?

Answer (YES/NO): NO